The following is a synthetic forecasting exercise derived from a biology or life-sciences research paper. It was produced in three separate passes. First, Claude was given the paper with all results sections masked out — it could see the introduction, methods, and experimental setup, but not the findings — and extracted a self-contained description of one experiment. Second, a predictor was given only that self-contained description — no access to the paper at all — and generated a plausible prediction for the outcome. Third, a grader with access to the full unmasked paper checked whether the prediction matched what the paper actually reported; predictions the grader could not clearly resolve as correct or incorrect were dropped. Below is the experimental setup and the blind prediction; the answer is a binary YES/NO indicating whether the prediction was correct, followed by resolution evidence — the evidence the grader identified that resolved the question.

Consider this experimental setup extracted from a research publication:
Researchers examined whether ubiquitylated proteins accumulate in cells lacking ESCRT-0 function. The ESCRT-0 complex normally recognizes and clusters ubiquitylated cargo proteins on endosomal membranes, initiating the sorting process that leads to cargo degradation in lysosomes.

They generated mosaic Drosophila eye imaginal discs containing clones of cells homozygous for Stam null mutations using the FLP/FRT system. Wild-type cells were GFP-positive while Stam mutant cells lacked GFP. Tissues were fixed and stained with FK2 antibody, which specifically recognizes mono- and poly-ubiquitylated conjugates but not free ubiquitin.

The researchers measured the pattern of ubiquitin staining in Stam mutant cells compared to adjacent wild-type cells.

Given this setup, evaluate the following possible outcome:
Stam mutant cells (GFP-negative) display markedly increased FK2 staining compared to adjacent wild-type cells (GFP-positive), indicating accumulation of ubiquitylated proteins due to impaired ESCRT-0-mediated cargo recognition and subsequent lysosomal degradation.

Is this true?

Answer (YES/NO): YES